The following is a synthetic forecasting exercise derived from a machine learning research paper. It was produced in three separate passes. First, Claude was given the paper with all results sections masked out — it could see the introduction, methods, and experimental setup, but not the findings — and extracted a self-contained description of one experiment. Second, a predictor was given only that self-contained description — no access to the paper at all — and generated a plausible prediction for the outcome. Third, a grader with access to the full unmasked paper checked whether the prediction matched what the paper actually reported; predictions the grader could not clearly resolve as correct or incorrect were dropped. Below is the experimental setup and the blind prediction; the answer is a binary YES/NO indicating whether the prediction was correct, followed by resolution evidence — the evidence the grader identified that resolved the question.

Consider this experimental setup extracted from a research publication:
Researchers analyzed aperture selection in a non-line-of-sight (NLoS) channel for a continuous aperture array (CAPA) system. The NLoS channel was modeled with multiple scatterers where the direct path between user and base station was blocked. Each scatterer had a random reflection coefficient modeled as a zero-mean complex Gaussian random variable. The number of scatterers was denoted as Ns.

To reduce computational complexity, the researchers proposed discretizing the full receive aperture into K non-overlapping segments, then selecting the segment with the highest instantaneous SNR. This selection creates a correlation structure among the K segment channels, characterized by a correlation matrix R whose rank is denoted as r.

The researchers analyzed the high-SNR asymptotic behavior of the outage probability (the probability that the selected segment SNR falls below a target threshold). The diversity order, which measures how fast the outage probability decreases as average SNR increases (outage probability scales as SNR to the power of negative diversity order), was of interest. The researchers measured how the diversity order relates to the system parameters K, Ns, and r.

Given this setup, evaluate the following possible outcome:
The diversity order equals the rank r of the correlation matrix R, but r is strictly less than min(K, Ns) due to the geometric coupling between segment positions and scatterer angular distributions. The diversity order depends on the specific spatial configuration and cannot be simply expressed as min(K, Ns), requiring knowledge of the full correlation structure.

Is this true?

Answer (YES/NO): NO